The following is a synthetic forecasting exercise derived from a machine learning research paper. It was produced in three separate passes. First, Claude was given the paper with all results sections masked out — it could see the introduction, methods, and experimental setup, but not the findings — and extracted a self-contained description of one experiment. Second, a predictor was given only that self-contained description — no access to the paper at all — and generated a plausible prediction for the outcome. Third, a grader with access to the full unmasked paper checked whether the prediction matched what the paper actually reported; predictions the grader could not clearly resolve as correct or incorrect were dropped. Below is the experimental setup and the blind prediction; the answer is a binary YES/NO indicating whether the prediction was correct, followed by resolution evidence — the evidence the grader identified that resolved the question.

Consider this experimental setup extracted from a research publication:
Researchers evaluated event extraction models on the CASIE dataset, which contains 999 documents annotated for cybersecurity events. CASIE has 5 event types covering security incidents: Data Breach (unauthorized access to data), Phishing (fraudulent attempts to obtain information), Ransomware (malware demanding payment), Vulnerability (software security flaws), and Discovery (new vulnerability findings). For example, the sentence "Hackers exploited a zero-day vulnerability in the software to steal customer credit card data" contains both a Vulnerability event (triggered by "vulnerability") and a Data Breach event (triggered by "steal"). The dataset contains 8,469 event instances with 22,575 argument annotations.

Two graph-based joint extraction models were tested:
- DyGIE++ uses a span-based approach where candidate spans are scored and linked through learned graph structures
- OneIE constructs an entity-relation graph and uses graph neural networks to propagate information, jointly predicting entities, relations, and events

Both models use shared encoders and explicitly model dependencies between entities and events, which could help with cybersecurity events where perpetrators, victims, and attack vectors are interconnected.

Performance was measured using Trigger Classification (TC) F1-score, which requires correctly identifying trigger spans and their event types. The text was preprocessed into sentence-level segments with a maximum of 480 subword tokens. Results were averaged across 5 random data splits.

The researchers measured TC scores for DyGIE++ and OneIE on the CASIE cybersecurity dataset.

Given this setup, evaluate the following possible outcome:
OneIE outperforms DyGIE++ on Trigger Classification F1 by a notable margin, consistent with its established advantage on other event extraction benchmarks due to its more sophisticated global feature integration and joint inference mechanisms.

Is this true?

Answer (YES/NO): YES